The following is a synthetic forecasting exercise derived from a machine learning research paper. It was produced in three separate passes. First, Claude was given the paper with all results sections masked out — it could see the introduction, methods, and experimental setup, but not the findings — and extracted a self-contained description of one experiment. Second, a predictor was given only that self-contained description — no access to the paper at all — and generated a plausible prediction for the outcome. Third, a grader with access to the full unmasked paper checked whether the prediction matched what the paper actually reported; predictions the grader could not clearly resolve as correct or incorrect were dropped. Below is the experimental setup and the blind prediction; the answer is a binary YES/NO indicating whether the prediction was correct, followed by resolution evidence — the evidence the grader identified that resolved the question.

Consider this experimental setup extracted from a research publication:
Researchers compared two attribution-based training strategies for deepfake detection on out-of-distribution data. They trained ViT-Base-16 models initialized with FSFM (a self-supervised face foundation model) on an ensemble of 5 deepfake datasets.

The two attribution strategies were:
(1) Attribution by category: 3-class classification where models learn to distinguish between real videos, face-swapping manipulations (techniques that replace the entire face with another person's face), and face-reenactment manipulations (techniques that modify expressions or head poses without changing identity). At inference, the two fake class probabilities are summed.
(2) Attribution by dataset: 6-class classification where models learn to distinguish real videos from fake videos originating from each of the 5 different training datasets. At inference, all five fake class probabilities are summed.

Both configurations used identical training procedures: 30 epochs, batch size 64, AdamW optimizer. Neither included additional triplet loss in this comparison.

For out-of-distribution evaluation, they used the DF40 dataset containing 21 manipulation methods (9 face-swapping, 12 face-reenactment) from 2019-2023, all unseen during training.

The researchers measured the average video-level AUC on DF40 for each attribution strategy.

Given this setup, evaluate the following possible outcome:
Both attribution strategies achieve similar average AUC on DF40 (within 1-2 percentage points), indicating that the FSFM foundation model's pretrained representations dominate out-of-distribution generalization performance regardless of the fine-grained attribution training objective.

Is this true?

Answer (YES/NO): NO